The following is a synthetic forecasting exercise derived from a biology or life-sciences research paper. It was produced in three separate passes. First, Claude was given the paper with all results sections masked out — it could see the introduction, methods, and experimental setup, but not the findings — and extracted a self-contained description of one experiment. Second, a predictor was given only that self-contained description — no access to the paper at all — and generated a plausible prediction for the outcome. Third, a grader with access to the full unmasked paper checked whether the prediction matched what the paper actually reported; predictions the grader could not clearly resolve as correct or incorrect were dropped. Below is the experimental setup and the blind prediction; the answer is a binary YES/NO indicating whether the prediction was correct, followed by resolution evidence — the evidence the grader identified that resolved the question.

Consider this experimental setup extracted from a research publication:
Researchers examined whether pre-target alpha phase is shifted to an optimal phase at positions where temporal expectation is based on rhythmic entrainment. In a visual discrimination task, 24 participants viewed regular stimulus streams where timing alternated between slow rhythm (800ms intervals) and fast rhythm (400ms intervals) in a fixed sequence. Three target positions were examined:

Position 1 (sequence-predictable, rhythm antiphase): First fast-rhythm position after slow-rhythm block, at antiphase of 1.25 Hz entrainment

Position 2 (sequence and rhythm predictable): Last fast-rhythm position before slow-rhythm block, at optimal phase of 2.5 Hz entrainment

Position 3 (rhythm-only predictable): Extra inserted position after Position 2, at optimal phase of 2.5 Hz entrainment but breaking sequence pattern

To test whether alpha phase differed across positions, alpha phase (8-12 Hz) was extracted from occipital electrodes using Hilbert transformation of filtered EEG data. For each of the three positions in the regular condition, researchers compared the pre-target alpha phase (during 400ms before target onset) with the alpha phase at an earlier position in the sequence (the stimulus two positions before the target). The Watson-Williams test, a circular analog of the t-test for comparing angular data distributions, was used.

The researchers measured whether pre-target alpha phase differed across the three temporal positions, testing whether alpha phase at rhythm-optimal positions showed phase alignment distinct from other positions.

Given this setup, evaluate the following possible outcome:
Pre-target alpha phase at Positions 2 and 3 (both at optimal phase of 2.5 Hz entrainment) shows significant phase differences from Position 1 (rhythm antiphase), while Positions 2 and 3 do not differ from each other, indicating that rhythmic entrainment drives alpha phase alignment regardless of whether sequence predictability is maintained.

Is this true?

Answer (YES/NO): NO